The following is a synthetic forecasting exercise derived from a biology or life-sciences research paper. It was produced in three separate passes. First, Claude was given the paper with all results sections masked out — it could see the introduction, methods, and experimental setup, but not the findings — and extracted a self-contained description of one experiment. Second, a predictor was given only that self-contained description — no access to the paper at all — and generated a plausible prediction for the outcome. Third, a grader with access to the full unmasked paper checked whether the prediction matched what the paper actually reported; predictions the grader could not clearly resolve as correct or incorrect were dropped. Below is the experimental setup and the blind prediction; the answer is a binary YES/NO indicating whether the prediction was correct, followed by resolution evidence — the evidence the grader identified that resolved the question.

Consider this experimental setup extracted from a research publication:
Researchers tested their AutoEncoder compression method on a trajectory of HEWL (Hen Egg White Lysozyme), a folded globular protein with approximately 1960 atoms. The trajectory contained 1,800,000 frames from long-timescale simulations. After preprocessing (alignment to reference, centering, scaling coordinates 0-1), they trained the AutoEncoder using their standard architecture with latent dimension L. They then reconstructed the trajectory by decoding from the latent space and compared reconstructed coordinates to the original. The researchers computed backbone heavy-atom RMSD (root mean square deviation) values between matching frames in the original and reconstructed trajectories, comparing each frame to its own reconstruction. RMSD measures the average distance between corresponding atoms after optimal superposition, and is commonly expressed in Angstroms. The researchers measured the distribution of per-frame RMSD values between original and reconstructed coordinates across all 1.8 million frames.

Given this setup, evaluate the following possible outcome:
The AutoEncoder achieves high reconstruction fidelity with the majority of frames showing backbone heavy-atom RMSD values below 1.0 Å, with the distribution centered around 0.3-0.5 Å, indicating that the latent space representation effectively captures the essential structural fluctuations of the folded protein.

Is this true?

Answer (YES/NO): NO